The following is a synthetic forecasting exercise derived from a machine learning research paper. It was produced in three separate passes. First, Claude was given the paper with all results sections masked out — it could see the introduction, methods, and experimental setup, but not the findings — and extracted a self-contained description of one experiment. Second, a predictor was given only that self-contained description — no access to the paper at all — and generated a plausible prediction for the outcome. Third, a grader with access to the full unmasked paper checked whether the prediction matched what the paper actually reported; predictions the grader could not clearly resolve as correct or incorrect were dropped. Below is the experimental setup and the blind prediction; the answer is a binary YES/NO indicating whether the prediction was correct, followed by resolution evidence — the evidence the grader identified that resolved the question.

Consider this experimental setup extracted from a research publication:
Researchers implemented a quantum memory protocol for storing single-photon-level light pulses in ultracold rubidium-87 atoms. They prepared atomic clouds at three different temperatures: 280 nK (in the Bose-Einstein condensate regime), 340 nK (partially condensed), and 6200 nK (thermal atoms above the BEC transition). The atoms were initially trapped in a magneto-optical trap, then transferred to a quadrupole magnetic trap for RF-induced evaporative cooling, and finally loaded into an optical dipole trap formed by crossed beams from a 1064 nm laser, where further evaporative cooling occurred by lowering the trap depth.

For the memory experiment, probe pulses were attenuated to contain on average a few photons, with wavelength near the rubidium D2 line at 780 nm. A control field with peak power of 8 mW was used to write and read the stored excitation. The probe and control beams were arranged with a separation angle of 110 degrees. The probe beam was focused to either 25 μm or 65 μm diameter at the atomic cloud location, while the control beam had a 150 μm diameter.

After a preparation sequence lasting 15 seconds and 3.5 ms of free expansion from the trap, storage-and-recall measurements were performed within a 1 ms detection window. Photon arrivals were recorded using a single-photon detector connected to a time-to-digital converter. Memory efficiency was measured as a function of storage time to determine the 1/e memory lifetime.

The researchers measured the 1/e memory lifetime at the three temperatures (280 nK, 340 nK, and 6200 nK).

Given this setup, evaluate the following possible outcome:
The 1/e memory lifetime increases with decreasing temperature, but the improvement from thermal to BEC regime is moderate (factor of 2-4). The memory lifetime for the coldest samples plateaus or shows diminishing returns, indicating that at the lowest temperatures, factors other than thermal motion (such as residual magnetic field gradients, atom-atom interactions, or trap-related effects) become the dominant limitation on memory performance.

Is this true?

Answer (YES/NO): YES